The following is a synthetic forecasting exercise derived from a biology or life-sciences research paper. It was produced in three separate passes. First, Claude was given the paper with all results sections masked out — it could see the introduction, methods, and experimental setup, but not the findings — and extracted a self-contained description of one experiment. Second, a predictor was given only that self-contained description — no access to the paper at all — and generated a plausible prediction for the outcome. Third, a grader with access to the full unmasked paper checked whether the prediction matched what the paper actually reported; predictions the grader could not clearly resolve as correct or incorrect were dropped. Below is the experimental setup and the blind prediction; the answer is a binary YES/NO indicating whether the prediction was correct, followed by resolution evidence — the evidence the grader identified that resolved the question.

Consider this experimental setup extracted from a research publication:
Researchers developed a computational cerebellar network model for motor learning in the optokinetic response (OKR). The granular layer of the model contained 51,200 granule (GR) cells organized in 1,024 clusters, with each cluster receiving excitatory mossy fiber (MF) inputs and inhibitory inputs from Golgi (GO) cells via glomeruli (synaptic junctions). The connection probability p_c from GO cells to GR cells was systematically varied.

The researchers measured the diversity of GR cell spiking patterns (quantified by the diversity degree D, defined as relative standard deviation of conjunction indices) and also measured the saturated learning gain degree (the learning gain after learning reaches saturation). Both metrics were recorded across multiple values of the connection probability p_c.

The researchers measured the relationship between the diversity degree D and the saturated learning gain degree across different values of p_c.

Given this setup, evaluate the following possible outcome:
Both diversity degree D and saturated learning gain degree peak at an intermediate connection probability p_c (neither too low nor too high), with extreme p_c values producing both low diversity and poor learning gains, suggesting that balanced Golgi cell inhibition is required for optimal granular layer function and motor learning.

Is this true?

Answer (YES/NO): YES